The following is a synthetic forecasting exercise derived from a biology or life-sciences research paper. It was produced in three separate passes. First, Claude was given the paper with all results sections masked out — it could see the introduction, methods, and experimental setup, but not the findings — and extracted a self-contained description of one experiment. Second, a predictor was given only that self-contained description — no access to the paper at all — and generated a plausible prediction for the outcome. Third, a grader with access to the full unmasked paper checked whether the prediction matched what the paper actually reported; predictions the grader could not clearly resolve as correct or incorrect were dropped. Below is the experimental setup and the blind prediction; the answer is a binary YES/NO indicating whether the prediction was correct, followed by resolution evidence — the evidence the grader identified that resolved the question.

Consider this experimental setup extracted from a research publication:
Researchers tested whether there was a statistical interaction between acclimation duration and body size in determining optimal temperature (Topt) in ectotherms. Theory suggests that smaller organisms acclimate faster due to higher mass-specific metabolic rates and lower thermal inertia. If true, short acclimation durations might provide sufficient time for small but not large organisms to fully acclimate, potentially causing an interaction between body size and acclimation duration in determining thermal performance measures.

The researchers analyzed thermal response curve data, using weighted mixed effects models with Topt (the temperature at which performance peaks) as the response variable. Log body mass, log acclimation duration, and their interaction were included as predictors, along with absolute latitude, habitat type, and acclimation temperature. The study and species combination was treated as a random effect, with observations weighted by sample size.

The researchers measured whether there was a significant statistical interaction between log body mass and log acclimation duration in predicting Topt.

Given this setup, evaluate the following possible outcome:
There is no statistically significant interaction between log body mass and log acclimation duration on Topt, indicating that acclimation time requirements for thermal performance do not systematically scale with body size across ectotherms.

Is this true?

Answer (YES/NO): NO